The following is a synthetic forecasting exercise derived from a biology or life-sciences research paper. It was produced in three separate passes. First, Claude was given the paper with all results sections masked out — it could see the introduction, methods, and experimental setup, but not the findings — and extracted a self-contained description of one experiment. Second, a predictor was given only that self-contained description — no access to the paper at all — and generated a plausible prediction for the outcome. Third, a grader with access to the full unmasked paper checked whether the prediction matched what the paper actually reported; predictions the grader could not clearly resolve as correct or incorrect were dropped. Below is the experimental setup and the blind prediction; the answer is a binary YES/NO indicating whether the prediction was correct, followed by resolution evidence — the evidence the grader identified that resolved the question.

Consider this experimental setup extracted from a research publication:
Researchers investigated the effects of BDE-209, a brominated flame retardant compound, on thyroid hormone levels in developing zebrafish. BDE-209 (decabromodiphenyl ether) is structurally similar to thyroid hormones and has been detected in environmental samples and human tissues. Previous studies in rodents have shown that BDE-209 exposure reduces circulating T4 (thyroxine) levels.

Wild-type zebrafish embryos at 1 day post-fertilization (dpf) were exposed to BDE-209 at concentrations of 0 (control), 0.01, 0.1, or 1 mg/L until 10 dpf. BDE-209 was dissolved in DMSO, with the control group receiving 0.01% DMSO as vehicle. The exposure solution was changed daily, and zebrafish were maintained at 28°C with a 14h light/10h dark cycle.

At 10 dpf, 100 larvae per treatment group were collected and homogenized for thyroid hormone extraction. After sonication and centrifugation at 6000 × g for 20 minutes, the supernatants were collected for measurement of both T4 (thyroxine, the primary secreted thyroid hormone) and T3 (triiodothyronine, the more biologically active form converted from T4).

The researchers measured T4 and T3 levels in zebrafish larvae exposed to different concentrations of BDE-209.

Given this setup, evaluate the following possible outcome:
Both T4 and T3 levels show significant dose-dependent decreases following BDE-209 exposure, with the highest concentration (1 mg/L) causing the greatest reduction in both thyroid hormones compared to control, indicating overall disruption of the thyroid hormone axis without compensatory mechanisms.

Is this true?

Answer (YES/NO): NO